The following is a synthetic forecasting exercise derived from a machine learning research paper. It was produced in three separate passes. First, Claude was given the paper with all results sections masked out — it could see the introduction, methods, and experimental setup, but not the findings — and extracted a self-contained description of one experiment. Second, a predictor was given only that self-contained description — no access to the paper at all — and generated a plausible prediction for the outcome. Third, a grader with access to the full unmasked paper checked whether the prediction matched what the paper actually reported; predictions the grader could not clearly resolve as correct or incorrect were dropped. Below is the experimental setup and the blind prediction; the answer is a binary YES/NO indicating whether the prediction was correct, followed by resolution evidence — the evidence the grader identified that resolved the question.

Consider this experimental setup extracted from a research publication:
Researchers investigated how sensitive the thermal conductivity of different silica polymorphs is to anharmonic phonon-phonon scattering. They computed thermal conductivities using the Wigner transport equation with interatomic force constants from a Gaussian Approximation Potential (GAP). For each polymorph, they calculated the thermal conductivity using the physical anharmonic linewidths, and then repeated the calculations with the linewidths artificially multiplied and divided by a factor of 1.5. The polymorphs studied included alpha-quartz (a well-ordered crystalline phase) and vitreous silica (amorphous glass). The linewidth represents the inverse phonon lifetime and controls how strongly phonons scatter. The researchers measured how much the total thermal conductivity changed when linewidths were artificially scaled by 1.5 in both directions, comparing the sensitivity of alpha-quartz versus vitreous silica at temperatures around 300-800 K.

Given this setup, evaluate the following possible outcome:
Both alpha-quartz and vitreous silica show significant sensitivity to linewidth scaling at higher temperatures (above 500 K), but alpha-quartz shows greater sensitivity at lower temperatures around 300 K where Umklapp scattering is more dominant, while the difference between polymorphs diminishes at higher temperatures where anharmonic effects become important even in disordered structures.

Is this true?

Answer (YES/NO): NO